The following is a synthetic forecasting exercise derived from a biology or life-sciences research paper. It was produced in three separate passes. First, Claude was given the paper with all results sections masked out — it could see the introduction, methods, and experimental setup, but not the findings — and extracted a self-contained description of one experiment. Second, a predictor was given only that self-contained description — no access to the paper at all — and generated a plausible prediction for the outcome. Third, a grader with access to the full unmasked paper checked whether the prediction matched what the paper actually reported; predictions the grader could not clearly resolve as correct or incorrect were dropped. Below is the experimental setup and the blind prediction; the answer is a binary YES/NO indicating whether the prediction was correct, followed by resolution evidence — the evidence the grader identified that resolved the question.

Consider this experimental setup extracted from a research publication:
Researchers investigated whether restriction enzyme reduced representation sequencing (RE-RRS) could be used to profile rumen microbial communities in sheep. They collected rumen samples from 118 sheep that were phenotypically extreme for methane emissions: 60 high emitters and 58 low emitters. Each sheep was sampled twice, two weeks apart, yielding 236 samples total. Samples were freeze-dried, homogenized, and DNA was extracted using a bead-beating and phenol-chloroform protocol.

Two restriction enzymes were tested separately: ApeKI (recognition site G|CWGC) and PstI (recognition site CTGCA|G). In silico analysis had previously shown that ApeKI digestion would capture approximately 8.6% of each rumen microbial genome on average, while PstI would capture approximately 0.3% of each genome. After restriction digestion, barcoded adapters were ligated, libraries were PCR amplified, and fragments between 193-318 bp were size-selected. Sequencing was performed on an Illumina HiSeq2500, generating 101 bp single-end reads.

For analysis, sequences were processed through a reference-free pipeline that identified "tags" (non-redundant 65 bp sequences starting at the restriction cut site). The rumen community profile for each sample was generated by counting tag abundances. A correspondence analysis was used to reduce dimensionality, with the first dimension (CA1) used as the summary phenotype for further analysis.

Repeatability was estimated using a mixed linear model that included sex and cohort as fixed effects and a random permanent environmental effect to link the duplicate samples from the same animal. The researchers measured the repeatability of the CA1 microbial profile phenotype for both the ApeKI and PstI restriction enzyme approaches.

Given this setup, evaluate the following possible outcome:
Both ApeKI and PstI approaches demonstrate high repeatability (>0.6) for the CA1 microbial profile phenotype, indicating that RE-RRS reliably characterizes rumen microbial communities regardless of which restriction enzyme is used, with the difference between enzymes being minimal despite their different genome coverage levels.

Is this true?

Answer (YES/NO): NO